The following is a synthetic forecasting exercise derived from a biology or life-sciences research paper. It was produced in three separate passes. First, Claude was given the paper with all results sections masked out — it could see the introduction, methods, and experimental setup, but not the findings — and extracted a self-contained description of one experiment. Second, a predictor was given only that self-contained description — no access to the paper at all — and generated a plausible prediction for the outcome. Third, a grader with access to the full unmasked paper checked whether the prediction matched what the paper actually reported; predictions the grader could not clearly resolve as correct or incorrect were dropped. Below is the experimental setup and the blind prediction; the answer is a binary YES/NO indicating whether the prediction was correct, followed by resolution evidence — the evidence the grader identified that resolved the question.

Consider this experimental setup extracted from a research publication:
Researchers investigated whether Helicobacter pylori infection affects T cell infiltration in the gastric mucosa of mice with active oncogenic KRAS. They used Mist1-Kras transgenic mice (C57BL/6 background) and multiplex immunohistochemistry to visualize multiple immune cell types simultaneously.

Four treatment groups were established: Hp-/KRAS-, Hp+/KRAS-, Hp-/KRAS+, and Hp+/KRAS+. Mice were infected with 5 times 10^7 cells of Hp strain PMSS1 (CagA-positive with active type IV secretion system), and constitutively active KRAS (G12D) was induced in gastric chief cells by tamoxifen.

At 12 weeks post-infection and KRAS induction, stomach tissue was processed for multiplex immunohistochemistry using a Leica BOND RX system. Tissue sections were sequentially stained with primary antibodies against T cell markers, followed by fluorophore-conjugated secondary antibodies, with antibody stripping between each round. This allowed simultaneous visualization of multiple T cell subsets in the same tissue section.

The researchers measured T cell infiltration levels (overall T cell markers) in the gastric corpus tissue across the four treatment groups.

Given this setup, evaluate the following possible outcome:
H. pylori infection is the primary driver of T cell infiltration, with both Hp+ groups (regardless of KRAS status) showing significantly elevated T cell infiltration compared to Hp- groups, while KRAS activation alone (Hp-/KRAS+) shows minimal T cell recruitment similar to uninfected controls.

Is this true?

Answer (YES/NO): NO